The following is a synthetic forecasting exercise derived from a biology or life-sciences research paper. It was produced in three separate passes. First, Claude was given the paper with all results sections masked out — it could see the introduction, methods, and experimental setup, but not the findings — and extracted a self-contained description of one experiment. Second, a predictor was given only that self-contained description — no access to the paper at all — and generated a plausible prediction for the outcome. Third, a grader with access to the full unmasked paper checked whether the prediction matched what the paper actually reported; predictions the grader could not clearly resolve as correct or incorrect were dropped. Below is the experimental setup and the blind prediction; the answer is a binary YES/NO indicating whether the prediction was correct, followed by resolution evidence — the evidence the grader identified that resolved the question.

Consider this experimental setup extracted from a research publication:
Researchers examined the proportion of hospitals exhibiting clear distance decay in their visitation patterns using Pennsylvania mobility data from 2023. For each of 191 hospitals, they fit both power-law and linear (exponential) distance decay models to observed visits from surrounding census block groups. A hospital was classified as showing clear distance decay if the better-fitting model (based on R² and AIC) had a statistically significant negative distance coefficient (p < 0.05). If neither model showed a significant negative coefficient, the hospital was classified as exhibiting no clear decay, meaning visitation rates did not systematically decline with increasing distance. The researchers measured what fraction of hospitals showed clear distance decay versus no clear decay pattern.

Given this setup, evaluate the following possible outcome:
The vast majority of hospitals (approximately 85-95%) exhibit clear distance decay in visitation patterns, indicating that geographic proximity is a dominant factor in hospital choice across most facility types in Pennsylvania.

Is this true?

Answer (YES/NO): NO